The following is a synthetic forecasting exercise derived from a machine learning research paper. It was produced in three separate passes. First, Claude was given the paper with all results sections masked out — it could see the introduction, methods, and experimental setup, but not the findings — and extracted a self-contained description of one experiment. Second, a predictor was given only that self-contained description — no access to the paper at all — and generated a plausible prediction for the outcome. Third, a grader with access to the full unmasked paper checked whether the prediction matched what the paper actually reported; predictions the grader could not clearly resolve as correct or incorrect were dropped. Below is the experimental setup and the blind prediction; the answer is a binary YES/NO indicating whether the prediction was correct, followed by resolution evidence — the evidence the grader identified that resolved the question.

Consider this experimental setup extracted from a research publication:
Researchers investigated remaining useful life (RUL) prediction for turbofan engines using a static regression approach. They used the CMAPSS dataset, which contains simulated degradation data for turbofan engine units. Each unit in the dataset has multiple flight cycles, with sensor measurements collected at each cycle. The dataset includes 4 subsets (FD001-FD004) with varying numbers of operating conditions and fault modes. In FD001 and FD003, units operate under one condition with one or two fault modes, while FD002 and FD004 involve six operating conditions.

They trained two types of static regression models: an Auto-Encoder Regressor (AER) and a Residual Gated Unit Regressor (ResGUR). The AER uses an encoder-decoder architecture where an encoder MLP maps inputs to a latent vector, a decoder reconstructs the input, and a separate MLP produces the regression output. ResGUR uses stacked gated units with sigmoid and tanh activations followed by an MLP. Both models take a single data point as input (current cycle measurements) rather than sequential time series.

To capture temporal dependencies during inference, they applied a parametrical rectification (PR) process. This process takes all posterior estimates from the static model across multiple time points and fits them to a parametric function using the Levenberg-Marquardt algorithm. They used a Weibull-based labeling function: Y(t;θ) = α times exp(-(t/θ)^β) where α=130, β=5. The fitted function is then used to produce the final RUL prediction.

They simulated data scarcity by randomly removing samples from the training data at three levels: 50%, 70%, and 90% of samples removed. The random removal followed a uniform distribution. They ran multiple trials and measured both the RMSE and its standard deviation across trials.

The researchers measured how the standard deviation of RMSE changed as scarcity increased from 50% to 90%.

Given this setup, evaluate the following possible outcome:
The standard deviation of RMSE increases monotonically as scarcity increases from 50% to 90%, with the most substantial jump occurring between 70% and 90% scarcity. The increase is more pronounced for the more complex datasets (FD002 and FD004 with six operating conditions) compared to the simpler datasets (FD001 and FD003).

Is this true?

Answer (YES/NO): NO